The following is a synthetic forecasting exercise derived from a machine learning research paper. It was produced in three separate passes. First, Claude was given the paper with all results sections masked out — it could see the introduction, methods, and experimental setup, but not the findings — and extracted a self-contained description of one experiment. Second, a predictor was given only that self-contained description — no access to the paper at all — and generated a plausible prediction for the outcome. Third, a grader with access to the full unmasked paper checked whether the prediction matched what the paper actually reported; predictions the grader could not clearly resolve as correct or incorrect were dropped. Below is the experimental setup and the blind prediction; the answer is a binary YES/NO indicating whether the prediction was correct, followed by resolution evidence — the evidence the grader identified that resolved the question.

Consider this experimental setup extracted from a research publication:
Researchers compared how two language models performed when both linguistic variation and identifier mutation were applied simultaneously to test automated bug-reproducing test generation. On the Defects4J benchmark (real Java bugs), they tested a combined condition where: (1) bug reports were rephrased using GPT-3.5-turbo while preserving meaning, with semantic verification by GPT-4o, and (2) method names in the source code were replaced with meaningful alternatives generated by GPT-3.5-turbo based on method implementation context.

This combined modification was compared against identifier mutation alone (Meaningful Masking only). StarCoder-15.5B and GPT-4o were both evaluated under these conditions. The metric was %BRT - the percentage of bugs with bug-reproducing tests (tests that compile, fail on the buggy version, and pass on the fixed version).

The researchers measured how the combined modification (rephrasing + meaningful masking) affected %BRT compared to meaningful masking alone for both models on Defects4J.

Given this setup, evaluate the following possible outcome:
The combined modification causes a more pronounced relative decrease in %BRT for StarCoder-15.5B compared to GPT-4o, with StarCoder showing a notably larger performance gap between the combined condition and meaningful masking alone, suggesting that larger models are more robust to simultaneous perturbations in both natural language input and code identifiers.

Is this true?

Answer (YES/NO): NO